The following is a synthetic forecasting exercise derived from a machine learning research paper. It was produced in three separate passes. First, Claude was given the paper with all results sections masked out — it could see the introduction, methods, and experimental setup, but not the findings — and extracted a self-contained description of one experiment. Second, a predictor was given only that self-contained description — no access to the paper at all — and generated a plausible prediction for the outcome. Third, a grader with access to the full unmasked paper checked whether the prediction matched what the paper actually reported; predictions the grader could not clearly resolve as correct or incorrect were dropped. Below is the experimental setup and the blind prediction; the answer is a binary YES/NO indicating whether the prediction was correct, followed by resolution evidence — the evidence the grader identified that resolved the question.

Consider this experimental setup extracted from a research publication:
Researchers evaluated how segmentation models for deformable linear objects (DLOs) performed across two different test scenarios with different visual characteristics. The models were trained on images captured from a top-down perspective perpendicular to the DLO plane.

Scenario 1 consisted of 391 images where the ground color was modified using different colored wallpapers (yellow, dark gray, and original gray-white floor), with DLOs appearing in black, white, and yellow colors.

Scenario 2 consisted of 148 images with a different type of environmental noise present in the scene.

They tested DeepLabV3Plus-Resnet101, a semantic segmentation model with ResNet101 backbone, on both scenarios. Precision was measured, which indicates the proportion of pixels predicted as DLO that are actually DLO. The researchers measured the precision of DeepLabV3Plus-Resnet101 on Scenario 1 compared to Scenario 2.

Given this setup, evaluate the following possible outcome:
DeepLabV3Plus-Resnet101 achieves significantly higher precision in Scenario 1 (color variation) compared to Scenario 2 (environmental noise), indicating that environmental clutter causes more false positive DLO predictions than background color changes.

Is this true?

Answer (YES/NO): YES